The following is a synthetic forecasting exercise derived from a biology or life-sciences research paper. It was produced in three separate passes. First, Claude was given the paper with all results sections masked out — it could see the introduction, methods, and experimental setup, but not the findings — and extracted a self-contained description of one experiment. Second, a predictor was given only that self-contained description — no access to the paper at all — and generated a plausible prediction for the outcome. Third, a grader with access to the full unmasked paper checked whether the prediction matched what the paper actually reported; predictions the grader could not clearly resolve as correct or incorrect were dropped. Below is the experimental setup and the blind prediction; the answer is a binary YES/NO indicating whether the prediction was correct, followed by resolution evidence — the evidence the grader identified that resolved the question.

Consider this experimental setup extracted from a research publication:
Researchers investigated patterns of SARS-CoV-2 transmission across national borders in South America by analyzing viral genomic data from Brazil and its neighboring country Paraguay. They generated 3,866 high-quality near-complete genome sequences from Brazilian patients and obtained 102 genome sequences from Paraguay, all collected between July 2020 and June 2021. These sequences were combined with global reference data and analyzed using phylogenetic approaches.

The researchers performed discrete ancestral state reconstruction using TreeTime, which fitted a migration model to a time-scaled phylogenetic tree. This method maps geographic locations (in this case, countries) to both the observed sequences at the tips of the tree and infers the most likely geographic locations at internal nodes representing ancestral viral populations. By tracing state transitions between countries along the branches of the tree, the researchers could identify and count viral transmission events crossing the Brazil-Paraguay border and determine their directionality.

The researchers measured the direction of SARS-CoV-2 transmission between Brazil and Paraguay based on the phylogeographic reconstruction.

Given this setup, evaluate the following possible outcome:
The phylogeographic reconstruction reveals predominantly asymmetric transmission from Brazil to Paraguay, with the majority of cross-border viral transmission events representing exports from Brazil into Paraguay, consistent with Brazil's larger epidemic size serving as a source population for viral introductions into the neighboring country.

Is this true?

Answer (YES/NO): YES